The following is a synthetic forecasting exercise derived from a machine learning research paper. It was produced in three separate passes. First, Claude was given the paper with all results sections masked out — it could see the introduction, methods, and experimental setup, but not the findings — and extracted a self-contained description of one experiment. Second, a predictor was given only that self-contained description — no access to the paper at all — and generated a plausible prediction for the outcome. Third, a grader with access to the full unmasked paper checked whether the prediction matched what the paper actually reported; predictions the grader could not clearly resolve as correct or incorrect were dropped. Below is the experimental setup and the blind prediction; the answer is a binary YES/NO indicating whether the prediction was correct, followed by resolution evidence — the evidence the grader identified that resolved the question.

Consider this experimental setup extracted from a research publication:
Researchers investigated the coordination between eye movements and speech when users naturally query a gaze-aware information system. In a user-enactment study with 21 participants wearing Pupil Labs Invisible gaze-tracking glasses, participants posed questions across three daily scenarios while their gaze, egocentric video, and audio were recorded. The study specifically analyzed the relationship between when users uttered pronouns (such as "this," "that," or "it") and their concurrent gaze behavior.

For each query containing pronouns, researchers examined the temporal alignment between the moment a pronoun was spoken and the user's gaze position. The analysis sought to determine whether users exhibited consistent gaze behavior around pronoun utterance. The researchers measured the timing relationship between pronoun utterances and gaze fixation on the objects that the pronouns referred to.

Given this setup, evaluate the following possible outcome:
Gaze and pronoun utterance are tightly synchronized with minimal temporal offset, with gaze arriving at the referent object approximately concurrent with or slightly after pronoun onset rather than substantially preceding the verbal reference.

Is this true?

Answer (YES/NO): YES